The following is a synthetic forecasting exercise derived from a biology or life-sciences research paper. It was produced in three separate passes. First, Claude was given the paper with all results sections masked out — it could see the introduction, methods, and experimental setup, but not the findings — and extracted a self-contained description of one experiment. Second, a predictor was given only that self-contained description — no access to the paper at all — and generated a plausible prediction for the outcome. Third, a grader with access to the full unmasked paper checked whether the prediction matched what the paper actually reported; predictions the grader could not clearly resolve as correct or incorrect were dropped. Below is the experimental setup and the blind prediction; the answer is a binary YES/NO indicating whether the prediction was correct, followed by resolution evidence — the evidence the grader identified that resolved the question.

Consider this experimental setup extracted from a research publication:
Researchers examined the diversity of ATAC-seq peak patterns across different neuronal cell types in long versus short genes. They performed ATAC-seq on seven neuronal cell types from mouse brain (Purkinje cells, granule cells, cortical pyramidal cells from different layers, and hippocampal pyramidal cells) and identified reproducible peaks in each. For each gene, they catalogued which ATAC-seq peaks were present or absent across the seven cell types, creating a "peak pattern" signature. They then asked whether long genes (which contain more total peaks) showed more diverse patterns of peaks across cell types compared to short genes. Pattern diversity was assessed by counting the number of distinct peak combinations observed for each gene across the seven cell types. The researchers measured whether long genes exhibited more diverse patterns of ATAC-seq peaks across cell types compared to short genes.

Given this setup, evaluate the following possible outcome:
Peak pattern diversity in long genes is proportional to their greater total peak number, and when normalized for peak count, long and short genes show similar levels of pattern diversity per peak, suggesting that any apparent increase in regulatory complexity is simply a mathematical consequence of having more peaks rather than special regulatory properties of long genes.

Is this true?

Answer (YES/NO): NO